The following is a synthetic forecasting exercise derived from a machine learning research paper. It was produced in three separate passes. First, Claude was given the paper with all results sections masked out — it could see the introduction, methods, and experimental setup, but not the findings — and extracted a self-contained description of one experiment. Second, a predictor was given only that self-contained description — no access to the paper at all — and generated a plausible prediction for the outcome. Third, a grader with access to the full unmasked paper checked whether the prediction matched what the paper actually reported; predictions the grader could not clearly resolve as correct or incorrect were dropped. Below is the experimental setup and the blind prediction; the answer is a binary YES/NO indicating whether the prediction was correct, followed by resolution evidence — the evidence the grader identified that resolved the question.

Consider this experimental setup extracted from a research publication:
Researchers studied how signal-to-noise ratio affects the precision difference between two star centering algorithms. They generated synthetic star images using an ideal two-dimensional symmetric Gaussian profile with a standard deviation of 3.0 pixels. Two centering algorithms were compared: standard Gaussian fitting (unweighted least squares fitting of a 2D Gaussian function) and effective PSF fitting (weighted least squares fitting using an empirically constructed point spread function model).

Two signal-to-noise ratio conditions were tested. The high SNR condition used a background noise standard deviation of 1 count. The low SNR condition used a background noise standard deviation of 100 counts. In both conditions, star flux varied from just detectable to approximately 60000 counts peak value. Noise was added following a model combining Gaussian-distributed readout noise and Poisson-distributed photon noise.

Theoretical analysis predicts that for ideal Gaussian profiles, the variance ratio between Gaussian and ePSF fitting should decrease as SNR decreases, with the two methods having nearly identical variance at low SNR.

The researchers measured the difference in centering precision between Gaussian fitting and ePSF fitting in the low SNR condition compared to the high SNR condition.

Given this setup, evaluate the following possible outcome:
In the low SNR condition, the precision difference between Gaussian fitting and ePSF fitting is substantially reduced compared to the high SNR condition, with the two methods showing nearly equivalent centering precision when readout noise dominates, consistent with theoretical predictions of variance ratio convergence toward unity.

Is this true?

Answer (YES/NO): YES